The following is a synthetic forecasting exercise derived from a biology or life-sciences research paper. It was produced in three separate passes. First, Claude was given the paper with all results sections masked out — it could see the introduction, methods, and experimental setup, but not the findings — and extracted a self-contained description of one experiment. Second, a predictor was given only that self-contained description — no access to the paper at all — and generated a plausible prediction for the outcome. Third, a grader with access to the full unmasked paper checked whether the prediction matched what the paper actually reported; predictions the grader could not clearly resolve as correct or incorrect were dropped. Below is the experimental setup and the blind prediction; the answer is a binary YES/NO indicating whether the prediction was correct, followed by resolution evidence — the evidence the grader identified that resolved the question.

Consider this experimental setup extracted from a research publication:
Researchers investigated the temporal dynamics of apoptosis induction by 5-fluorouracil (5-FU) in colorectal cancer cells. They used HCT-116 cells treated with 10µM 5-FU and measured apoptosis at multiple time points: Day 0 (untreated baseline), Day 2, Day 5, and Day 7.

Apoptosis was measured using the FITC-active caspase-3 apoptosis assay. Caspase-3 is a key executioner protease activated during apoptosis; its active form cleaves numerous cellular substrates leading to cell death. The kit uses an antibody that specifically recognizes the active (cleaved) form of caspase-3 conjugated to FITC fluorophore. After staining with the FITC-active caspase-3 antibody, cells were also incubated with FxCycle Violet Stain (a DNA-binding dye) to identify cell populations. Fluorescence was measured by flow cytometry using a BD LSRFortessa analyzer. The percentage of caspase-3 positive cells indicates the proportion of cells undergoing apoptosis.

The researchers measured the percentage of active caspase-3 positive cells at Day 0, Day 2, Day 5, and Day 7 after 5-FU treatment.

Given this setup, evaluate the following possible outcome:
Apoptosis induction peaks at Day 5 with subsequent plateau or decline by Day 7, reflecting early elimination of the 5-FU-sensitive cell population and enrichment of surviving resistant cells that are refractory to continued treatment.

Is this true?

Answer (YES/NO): NO